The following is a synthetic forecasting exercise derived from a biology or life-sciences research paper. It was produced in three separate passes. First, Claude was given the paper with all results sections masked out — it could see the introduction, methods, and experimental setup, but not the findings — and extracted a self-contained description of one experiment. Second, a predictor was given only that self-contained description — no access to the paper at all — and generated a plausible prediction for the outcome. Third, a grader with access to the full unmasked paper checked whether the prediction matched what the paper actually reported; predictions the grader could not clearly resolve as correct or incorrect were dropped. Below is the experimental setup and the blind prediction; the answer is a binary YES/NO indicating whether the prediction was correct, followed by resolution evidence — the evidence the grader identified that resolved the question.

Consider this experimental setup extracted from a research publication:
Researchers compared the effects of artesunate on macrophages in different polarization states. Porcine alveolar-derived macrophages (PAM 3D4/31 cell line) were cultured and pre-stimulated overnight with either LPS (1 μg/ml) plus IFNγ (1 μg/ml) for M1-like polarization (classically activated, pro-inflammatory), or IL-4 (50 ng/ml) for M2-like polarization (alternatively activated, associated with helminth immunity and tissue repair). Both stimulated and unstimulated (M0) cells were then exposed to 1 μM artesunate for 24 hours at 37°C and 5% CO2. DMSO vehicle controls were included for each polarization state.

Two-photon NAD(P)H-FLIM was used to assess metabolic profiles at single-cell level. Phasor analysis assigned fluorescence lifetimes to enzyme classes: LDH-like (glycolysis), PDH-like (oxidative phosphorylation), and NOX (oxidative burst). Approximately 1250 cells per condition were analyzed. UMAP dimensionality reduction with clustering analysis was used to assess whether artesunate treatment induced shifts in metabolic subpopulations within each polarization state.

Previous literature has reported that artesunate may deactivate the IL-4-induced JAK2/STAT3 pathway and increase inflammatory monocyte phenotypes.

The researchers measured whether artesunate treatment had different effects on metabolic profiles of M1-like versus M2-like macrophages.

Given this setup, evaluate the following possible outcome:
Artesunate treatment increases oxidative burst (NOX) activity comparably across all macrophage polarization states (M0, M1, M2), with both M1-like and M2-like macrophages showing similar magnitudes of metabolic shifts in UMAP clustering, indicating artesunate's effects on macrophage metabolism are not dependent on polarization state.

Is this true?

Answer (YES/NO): NO